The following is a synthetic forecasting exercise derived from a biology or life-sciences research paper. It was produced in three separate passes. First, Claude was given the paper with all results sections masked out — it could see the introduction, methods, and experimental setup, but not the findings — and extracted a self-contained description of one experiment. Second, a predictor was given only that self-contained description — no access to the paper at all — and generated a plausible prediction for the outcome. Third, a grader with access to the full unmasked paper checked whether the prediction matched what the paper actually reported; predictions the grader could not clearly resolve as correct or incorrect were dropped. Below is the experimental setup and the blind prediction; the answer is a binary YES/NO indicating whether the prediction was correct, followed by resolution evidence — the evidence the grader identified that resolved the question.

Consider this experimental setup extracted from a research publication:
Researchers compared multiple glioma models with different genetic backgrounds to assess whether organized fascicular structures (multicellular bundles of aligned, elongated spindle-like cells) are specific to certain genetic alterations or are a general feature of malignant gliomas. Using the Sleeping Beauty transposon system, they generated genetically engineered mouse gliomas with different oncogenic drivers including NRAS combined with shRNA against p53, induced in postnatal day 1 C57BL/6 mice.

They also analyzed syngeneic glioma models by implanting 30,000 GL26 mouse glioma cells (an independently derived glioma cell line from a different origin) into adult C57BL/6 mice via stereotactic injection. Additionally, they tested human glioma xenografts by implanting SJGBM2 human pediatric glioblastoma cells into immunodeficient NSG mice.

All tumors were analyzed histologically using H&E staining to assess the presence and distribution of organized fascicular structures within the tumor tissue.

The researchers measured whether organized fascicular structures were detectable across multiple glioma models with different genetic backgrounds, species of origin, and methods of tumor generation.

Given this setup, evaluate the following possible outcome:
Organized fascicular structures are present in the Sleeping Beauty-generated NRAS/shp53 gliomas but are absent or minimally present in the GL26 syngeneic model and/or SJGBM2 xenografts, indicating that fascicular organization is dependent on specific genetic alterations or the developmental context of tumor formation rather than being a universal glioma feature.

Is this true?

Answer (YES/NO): NO